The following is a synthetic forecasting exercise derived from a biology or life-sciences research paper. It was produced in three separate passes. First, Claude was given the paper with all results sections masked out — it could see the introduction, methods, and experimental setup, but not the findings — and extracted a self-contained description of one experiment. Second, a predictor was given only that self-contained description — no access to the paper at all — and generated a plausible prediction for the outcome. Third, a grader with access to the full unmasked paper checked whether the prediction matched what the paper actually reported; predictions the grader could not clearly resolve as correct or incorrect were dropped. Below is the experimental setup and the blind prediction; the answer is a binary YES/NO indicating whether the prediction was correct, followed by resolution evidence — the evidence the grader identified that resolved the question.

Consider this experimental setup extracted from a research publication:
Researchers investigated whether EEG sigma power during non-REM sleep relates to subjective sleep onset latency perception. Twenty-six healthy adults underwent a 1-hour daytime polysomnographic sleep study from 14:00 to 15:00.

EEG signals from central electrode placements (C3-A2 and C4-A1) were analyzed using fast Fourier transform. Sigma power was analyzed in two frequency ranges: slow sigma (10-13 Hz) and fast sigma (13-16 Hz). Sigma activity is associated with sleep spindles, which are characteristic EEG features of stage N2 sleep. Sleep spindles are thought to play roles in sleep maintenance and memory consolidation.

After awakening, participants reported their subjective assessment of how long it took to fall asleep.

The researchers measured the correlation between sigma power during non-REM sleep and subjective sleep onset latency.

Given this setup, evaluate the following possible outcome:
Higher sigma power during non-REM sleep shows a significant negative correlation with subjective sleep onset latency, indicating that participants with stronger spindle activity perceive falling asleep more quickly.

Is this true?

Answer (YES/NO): NO